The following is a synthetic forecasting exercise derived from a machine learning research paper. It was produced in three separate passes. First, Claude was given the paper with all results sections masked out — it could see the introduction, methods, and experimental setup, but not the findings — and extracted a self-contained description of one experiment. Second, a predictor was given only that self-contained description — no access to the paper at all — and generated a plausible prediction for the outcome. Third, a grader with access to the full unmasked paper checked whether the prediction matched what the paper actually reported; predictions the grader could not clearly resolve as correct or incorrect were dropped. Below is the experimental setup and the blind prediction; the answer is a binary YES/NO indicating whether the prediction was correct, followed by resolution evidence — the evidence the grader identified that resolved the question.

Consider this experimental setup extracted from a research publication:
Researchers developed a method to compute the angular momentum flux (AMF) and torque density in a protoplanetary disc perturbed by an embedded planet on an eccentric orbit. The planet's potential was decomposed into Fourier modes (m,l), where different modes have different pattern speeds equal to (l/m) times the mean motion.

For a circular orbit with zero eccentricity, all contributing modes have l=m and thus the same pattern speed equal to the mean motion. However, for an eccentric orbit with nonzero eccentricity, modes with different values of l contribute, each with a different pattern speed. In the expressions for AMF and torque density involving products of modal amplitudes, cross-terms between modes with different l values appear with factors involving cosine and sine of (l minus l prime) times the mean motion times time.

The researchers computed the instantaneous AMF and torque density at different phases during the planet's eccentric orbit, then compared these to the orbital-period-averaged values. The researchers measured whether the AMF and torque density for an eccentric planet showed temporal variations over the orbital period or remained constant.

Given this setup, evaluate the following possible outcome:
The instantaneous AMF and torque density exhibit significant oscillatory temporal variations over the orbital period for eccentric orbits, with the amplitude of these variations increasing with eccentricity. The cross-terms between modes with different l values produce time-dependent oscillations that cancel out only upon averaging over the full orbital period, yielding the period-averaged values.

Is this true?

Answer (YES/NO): NO